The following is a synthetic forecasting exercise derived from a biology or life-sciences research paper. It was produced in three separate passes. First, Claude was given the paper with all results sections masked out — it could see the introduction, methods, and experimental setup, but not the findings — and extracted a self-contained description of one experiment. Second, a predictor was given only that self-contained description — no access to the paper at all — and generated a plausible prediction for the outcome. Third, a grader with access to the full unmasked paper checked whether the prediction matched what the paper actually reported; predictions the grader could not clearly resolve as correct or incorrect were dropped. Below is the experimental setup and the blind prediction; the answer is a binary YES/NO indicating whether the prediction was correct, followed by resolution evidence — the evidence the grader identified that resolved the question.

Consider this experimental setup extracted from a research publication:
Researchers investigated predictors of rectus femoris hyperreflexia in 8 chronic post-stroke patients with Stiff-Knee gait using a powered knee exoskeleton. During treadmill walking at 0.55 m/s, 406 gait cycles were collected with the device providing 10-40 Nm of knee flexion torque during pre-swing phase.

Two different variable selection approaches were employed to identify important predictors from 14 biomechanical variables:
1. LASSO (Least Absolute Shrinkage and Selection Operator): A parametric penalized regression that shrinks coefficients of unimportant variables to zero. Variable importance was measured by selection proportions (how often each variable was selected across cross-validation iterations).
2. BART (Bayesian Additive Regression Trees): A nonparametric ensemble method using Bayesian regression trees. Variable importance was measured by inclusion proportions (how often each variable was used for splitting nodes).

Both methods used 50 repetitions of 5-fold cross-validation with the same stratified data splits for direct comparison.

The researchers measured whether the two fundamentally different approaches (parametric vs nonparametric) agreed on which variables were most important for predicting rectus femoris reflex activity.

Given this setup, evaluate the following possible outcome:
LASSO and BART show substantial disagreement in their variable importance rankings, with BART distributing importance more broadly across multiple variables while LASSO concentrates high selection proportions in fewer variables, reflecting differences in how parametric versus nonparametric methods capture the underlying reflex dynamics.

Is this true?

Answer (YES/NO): NO